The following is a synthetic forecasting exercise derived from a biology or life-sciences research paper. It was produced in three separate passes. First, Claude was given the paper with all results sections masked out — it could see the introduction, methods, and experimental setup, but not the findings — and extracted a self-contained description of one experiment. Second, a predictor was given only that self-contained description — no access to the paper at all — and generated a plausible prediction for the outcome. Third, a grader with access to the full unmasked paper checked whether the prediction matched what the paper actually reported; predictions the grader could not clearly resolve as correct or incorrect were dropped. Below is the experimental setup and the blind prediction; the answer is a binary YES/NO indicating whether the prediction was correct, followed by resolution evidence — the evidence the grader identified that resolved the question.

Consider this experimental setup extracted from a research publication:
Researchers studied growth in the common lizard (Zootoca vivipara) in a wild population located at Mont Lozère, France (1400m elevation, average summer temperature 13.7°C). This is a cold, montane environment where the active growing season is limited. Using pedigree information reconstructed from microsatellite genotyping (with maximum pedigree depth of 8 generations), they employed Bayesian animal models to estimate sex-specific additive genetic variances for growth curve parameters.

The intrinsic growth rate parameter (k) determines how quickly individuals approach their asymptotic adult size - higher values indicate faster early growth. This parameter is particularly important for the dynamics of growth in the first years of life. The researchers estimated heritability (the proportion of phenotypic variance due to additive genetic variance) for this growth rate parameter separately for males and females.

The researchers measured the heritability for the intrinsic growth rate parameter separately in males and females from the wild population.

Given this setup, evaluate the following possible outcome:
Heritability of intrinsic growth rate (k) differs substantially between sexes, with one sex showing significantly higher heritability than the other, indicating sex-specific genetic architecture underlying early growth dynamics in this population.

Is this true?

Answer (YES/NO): YES